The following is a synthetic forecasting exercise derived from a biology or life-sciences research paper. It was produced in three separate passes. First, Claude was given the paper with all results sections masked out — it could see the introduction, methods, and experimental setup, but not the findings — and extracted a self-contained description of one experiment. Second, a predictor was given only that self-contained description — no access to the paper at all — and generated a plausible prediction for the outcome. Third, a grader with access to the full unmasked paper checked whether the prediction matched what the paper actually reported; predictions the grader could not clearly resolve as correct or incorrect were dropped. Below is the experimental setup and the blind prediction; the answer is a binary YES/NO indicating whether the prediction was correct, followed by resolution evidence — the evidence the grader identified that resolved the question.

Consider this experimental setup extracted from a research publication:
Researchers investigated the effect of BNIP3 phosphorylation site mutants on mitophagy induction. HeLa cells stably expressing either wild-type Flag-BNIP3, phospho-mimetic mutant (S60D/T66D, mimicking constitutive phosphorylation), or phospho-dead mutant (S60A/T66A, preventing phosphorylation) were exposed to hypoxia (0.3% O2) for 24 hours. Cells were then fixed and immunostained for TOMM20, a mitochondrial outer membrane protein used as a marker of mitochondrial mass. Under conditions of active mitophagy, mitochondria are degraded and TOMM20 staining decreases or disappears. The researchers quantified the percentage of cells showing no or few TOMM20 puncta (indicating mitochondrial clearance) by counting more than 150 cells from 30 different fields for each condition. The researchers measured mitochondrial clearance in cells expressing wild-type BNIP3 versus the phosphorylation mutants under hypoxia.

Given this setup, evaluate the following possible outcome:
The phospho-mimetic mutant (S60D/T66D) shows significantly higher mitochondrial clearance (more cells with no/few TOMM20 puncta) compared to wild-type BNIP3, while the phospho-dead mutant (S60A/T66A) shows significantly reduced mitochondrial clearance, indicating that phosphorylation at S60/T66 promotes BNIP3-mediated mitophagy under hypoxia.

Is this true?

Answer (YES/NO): YES